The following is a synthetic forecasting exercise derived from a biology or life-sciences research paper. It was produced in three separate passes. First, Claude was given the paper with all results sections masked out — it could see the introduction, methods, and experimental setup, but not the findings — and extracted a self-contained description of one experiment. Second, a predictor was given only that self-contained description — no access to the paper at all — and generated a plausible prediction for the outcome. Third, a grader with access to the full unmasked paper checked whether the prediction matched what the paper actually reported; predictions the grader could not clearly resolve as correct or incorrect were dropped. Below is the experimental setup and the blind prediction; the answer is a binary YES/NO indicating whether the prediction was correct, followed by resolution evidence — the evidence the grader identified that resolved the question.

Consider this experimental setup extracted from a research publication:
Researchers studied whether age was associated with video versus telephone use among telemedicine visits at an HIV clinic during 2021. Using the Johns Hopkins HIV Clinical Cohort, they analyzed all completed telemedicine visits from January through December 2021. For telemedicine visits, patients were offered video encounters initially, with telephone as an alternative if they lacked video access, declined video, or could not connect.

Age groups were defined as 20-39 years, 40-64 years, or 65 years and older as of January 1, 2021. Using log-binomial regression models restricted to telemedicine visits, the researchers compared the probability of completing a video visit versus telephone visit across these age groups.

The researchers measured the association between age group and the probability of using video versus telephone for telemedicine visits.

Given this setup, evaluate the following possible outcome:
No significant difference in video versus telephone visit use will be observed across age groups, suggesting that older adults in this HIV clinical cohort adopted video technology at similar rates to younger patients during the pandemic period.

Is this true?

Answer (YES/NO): NO